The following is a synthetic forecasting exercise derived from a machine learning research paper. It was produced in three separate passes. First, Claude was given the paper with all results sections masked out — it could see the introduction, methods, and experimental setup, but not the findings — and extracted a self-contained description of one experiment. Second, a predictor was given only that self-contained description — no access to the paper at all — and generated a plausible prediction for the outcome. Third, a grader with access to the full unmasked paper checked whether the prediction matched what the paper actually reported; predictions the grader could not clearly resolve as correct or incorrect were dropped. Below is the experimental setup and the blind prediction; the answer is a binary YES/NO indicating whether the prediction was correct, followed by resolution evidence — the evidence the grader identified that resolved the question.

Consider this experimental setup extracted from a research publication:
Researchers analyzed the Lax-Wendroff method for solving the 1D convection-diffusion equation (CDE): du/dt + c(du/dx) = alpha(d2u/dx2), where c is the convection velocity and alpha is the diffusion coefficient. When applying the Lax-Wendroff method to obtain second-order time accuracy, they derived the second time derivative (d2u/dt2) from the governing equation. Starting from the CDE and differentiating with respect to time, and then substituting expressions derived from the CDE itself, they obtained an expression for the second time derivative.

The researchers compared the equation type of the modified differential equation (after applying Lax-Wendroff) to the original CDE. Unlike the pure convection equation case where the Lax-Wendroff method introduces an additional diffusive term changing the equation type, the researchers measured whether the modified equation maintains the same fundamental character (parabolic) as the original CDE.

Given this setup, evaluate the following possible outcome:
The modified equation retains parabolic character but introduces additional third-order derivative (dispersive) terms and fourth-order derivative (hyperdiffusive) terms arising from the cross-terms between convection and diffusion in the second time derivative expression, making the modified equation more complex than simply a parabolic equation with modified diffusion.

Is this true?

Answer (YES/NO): NO